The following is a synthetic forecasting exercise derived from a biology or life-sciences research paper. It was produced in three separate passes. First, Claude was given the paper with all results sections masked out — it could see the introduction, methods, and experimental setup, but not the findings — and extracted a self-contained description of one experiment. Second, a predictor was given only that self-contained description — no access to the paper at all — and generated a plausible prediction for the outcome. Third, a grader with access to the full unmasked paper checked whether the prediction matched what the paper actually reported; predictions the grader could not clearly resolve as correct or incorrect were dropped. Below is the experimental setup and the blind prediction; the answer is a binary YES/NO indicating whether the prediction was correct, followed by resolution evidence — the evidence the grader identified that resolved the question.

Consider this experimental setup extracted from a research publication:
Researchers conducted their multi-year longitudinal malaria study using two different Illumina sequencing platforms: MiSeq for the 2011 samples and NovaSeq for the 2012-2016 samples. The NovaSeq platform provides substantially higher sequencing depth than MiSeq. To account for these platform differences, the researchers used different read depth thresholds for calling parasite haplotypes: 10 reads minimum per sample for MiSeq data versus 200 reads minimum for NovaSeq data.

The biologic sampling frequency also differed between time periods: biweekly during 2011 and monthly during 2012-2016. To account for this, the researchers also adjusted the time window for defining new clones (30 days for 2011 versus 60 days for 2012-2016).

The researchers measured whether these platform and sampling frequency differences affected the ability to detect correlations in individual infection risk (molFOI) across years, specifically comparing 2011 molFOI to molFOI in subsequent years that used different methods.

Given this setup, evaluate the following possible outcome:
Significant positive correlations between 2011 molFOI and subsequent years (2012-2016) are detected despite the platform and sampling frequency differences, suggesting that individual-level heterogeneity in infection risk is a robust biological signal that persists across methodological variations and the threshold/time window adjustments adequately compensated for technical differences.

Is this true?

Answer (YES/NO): YES